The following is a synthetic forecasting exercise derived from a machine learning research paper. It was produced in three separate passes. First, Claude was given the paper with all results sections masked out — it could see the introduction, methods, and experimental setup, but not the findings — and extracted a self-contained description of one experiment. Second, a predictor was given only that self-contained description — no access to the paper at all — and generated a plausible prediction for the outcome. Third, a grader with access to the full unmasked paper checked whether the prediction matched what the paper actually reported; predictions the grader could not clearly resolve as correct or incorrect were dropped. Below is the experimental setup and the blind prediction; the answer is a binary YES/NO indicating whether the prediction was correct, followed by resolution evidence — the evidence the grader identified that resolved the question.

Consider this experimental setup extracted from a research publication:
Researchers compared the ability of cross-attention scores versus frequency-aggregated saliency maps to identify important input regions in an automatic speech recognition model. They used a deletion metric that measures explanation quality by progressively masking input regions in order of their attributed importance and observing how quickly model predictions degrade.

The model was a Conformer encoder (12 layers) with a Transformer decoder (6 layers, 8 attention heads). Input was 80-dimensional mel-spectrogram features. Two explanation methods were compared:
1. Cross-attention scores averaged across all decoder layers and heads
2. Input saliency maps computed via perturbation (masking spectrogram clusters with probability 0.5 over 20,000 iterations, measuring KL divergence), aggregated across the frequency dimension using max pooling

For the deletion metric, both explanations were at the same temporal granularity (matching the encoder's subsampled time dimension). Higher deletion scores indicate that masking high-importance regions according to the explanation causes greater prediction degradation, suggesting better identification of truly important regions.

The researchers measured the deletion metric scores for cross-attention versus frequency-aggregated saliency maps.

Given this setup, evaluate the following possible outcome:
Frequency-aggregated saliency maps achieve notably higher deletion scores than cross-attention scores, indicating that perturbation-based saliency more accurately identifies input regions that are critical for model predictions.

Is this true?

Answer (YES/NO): YES